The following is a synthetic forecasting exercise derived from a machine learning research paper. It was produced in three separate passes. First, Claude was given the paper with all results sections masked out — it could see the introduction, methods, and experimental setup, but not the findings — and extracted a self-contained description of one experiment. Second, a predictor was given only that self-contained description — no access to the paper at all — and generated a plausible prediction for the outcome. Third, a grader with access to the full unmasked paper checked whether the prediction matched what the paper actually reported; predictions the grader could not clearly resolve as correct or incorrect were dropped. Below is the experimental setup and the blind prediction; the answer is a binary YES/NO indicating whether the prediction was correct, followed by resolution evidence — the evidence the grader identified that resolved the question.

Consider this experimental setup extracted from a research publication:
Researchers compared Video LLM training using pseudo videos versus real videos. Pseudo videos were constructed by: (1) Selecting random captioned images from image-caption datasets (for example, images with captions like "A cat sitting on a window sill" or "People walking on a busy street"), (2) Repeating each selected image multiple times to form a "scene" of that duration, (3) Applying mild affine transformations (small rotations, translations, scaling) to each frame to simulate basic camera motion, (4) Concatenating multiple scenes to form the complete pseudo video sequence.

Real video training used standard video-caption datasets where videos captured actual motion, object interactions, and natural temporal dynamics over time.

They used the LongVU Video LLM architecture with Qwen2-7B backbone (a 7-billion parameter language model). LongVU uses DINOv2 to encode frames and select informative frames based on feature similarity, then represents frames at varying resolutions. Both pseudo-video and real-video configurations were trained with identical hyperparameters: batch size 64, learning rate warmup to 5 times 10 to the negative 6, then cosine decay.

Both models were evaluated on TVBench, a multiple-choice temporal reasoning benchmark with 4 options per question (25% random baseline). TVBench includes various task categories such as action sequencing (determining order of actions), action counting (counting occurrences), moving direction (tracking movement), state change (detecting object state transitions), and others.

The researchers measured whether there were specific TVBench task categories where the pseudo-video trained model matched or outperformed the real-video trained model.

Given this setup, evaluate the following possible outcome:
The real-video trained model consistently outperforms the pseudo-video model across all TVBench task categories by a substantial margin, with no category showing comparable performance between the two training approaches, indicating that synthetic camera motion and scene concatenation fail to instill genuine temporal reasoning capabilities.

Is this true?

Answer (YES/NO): NO